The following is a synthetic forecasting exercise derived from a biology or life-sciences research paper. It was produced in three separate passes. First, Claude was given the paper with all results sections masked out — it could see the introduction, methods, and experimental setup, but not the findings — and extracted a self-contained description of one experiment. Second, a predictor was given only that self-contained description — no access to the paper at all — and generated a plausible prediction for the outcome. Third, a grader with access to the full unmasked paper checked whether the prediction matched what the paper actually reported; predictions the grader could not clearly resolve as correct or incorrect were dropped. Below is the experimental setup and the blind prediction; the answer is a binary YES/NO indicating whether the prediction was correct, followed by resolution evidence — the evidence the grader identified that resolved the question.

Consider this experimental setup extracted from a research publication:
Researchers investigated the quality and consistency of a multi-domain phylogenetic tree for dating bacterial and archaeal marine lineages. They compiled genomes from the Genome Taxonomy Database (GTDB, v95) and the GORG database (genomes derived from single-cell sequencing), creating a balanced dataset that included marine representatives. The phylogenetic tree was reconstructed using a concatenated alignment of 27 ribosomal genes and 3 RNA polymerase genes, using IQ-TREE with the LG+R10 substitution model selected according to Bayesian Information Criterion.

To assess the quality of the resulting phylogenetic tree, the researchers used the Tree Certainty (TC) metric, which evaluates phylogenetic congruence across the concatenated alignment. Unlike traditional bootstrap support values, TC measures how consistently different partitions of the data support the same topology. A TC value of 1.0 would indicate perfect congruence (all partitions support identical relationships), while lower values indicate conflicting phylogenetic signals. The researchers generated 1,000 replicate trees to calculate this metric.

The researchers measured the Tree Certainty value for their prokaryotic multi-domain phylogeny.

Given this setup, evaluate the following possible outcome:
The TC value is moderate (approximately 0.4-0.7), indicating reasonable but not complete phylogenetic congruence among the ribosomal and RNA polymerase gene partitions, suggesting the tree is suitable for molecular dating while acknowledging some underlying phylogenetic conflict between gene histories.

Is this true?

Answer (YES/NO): NO